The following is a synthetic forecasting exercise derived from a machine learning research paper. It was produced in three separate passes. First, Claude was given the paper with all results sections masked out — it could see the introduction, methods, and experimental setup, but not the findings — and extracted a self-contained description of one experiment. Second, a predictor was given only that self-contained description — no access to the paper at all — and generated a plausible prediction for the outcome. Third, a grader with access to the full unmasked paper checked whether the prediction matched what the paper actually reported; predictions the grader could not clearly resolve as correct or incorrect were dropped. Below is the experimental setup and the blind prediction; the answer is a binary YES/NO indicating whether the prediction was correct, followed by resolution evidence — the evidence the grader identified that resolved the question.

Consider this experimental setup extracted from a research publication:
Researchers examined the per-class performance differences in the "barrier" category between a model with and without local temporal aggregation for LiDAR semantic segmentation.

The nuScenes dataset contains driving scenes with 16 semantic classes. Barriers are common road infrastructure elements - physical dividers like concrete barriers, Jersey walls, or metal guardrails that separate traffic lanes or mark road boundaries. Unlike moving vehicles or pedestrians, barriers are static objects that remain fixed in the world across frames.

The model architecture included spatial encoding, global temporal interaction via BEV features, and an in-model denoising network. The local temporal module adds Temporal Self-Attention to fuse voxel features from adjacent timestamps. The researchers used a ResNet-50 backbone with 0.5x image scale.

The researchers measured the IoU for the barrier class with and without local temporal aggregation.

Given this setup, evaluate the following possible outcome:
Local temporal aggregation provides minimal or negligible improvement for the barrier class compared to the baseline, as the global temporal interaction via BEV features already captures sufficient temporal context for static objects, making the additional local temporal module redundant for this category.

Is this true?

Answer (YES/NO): NO